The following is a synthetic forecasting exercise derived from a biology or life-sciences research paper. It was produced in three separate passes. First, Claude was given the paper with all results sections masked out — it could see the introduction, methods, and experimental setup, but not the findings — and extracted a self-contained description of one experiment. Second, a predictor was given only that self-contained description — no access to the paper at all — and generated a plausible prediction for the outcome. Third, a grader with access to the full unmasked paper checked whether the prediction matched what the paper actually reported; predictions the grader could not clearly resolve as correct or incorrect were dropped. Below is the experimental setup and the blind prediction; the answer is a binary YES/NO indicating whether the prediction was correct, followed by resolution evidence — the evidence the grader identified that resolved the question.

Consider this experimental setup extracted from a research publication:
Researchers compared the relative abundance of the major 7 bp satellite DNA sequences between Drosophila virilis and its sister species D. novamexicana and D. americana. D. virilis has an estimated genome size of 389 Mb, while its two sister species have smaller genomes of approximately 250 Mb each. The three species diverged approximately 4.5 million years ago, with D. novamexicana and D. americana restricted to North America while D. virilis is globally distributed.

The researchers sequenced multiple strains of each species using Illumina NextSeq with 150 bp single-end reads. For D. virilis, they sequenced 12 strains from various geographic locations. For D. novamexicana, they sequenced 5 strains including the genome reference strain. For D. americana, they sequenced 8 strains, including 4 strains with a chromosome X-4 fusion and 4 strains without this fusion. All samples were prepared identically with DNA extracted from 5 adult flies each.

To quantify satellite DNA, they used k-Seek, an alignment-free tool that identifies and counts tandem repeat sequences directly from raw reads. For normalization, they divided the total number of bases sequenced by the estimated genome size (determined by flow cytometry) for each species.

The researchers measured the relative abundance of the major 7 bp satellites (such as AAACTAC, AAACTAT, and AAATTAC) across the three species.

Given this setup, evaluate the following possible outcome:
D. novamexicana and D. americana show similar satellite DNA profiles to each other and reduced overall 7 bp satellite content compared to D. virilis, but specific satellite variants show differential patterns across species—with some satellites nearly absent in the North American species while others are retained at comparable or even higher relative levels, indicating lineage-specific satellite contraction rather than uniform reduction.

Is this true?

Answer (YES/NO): YES